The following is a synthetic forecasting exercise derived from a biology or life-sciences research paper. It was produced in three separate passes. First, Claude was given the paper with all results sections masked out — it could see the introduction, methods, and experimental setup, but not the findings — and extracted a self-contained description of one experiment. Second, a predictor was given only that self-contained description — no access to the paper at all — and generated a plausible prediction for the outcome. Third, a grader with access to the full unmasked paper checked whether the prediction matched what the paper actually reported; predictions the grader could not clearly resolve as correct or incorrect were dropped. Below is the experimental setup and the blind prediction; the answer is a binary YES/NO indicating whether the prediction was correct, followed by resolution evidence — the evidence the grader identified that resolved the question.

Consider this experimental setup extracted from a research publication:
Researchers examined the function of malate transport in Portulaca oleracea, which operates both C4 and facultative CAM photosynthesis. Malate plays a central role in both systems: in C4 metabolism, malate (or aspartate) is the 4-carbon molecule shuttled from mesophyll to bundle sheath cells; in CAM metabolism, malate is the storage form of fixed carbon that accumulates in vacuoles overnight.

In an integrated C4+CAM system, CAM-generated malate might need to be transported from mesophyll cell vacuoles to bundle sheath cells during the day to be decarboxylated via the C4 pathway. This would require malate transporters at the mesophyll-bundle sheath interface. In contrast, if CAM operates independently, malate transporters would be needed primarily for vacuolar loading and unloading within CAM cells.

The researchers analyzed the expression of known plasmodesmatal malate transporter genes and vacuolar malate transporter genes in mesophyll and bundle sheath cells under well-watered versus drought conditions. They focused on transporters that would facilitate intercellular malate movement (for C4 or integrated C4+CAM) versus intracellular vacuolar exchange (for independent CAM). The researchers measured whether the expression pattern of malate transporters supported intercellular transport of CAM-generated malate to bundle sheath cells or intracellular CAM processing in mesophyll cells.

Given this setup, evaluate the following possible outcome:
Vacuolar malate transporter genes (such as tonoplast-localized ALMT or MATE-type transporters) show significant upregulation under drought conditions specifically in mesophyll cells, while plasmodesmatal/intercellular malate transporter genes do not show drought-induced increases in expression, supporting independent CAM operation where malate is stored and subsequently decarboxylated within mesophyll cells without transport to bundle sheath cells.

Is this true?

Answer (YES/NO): NO